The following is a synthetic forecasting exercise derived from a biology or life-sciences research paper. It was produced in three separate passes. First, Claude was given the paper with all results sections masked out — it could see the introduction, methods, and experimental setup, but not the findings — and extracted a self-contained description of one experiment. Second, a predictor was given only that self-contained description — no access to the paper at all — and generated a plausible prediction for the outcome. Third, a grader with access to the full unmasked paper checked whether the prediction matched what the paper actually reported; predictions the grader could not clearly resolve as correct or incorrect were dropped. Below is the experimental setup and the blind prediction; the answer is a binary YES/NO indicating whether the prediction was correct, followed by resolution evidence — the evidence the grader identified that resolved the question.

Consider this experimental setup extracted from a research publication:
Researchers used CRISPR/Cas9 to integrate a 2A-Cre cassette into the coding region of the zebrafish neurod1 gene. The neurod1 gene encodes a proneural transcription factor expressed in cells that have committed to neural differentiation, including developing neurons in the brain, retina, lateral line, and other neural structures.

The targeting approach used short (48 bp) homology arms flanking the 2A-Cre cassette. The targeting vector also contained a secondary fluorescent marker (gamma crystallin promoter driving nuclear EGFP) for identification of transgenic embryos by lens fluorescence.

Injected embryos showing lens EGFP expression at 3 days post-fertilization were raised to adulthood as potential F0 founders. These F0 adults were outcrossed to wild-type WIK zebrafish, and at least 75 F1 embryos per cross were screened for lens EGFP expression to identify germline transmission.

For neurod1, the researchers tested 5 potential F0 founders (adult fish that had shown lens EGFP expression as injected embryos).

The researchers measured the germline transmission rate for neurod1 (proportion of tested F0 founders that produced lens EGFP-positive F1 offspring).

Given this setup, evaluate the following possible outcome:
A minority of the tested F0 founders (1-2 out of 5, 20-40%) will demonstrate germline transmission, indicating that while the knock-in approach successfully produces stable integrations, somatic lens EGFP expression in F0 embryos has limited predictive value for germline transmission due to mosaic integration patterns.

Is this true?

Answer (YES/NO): YES